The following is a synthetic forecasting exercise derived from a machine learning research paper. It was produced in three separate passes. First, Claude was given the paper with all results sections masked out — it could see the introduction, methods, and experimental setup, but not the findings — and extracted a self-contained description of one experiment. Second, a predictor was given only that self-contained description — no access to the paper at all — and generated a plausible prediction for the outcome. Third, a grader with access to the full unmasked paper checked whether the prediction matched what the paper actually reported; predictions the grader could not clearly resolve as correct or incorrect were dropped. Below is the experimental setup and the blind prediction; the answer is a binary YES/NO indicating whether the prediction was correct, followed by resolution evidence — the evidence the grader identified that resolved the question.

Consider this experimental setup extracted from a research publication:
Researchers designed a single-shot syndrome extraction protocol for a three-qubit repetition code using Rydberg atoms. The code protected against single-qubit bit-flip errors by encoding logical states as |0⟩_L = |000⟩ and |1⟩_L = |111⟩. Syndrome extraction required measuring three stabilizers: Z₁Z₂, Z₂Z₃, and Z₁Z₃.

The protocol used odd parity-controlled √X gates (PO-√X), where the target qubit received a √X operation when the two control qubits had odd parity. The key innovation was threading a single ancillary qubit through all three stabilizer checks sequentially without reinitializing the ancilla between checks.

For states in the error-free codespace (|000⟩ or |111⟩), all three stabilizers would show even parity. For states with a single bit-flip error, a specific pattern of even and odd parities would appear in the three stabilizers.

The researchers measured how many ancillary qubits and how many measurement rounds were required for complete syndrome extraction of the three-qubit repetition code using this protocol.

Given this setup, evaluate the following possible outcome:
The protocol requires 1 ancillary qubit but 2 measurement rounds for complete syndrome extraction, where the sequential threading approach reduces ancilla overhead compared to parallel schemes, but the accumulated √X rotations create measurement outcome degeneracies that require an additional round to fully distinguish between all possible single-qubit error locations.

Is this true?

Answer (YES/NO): NO